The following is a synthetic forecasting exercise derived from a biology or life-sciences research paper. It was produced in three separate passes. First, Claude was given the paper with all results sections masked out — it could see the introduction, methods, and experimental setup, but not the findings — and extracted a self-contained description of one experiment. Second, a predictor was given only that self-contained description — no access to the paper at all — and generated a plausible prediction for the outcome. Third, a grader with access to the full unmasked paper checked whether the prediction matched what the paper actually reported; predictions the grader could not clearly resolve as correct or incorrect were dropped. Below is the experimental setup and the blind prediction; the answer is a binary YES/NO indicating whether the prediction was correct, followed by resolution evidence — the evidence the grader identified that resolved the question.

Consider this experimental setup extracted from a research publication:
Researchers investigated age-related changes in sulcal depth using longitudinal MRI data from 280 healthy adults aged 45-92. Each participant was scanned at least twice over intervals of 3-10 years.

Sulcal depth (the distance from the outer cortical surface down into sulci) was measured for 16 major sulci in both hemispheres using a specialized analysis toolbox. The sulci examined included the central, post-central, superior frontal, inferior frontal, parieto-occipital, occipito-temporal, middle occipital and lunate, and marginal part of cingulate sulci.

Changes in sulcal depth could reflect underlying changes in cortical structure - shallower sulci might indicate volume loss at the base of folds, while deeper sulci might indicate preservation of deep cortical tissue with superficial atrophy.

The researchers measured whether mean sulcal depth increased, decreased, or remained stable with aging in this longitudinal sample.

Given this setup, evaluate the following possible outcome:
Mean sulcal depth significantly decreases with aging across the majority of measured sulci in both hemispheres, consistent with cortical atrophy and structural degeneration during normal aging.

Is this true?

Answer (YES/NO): NO